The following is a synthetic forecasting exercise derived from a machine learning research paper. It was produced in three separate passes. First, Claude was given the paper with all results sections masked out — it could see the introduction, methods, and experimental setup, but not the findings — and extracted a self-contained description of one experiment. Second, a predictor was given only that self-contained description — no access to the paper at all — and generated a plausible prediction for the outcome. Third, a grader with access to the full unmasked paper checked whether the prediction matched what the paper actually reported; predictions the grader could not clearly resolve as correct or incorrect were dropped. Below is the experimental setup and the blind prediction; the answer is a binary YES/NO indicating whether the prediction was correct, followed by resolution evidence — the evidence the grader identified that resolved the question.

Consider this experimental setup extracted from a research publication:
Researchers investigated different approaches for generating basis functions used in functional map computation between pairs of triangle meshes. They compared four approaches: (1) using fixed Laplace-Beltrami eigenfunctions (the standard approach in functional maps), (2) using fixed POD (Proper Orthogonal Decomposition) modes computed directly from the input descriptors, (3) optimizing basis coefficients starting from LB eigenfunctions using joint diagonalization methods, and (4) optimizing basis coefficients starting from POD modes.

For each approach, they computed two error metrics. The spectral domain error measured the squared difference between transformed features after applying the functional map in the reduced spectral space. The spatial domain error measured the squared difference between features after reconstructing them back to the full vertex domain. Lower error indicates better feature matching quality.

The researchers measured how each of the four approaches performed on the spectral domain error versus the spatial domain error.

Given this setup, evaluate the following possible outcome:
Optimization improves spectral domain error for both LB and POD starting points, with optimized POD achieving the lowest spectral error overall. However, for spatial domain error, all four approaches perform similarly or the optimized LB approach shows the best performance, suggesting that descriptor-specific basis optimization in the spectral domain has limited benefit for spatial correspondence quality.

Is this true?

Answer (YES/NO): NO